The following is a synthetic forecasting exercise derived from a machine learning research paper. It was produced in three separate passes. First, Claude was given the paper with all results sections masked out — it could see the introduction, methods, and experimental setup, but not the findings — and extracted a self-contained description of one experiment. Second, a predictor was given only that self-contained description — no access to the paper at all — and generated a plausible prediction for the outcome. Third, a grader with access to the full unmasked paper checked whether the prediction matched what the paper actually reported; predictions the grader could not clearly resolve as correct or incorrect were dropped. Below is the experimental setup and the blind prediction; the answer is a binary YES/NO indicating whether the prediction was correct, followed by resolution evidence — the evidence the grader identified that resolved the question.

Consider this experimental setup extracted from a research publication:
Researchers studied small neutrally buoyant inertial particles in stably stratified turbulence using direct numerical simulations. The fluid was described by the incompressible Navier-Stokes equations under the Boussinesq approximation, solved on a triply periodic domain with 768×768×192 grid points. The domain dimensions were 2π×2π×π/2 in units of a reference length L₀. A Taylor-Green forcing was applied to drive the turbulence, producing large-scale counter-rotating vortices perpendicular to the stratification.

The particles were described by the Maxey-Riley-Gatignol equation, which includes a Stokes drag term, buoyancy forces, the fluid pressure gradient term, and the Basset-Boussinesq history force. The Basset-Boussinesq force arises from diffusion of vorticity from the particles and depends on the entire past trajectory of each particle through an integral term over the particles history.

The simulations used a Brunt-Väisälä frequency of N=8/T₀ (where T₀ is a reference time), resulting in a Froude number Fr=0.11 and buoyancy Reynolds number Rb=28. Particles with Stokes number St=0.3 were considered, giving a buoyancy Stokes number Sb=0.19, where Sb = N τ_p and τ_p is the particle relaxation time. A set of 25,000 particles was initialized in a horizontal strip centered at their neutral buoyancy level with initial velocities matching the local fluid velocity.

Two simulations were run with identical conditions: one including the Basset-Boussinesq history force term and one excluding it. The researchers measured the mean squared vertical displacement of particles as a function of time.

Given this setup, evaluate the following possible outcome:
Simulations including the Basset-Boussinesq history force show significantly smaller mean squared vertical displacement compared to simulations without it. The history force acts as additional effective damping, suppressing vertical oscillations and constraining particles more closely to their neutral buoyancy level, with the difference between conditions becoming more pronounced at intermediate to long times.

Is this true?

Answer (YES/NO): NO